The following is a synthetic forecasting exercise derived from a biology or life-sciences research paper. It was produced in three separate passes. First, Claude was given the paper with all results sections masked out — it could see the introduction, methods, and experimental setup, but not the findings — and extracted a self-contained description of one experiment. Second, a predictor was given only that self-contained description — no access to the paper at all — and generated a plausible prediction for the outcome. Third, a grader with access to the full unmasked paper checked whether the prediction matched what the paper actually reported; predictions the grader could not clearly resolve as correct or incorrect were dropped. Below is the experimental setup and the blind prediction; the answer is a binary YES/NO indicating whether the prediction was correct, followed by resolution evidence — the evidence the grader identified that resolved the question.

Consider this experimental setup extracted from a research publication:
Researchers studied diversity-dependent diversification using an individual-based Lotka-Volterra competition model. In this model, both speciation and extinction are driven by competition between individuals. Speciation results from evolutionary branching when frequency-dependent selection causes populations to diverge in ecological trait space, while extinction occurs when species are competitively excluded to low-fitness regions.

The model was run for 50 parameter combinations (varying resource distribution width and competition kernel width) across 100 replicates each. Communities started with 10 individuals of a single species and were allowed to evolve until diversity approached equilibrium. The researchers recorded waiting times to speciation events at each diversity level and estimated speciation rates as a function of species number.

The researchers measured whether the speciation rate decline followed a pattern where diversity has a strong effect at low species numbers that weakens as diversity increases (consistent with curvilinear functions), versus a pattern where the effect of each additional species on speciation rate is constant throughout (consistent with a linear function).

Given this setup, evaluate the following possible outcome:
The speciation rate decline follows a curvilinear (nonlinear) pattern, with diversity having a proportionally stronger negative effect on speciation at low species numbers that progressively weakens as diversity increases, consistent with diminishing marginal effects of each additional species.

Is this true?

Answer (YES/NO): YES